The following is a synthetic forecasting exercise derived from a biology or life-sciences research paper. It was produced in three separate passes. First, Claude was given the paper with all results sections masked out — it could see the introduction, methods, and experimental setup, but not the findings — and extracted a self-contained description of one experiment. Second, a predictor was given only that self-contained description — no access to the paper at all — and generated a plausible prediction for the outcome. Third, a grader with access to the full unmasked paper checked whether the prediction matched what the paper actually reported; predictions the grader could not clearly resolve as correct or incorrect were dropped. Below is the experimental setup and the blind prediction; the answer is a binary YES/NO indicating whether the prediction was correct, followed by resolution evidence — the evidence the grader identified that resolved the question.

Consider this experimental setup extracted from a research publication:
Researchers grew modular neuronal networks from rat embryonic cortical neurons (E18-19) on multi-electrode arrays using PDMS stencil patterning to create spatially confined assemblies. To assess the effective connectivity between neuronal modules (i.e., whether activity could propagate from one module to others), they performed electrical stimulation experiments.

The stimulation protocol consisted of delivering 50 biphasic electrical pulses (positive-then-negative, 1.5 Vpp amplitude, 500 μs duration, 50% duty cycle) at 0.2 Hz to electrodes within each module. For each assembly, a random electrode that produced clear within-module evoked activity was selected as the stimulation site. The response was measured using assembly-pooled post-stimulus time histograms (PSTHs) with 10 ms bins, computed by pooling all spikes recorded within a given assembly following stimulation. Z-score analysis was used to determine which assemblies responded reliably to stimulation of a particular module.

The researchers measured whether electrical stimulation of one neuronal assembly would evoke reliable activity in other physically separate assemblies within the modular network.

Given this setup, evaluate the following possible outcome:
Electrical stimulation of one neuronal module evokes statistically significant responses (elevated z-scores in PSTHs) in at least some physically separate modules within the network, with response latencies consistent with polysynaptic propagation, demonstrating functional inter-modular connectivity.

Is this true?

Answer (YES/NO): YES